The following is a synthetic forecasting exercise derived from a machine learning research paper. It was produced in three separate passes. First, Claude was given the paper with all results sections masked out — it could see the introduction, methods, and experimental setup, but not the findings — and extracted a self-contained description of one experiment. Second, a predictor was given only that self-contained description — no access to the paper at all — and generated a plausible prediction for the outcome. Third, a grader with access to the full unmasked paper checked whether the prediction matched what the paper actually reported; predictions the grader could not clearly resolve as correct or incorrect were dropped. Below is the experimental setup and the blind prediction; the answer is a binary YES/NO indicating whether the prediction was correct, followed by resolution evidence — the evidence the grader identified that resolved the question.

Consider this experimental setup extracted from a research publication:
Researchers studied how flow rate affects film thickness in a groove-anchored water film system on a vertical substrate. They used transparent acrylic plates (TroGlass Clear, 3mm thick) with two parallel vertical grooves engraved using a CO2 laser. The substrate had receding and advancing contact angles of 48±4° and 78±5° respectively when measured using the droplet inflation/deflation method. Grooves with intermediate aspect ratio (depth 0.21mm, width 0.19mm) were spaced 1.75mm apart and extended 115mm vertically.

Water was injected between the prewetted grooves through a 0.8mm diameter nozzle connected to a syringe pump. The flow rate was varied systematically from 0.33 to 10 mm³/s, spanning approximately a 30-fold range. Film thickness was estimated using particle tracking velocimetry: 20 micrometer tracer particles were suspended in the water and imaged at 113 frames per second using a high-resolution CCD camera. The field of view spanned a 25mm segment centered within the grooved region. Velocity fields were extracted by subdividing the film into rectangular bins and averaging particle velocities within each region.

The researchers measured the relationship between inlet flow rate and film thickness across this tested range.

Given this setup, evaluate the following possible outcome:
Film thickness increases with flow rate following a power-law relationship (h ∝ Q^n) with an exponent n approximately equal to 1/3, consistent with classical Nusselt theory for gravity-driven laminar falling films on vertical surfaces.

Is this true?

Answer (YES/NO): YES